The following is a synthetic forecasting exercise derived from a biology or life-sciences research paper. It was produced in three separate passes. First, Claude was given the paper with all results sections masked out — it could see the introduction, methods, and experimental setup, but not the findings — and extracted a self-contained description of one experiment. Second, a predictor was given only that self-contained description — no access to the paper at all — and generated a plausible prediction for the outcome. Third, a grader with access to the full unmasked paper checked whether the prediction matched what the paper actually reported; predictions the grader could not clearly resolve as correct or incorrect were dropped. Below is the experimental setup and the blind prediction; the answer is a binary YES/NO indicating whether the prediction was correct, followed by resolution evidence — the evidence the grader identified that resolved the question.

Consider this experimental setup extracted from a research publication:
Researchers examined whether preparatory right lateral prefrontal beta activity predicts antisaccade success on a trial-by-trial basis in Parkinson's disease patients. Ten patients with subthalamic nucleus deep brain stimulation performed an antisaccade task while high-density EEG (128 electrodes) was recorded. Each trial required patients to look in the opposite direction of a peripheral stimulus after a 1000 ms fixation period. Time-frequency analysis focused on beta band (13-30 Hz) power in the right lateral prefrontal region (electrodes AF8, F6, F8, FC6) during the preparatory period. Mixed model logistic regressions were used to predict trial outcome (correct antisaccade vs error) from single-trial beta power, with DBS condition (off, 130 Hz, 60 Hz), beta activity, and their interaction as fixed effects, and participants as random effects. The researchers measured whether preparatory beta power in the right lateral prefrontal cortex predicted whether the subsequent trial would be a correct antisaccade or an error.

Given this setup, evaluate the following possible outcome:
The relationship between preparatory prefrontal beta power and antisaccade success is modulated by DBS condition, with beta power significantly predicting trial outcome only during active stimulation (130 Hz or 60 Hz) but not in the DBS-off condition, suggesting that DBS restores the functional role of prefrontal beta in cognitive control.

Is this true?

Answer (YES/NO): NO